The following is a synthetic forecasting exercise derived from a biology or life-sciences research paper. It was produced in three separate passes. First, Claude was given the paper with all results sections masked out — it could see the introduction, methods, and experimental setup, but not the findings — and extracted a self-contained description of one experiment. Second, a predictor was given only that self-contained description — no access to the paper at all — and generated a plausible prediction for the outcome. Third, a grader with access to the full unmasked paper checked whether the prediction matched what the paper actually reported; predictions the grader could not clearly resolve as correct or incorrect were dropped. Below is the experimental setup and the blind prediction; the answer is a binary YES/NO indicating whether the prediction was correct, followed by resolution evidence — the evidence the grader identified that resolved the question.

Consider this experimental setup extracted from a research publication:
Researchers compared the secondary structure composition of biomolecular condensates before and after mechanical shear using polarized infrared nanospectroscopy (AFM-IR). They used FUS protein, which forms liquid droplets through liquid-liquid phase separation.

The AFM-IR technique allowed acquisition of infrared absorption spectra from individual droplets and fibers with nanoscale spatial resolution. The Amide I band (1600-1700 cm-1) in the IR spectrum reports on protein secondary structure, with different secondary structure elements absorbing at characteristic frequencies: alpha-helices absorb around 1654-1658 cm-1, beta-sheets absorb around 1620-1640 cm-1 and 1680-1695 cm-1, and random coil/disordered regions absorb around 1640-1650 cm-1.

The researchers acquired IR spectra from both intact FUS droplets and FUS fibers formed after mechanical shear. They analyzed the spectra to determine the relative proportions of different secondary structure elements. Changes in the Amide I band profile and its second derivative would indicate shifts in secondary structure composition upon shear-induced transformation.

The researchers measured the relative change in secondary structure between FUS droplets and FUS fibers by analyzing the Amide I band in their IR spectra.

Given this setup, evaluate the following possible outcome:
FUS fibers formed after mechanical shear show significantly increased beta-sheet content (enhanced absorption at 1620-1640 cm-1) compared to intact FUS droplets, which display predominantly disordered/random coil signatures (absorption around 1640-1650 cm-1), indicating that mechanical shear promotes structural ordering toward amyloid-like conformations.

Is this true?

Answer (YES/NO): YES